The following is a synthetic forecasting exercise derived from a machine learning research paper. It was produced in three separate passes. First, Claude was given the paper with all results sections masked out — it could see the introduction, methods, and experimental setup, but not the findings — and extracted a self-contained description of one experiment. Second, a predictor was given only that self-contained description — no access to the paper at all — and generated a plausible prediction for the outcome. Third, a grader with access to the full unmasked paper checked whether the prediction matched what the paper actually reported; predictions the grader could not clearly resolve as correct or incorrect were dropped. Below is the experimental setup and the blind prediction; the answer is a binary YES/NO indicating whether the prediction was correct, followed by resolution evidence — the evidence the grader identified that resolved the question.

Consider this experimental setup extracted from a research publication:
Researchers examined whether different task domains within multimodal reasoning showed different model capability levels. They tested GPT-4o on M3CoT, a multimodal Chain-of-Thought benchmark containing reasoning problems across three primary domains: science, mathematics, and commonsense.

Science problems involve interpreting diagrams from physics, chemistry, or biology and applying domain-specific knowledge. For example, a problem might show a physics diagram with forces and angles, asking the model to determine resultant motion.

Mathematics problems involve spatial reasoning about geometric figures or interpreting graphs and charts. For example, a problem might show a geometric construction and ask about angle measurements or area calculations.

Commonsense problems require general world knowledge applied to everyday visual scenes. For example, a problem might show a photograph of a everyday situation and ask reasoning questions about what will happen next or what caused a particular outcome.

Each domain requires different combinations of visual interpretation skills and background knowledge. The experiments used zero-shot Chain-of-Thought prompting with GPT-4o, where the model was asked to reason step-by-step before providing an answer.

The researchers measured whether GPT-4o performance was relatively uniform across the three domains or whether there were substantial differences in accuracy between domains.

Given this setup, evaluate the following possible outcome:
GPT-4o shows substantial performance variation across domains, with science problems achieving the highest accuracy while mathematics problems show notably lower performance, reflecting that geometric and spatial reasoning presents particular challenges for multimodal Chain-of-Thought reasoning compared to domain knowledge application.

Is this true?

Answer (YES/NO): NO